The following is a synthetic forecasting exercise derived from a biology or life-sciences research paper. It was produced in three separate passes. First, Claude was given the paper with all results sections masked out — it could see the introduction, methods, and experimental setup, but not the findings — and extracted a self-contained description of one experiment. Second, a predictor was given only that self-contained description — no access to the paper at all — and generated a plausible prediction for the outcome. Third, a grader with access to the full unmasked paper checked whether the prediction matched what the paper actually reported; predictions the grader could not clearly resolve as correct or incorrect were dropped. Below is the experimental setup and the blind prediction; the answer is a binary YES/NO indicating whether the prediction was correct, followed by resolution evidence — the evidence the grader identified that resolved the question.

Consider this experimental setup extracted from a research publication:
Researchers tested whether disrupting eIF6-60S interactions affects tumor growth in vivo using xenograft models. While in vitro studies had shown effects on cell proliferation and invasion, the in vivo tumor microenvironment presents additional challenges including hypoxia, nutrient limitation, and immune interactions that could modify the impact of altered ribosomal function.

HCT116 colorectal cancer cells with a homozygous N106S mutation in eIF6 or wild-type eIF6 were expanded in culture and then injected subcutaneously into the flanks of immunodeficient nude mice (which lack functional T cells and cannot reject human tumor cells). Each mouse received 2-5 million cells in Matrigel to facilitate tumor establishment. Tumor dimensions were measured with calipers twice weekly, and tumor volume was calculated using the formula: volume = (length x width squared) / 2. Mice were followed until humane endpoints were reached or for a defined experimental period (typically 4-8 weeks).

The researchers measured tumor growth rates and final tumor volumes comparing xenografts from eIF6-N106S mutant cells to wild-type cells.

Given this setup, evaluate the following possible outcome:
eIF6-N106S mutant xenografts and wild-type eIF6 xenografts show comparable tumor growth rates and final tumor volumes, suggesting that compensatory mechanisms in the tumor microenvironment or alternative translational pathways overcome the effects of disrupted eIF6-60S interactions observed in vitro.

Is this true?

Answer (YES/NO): NO